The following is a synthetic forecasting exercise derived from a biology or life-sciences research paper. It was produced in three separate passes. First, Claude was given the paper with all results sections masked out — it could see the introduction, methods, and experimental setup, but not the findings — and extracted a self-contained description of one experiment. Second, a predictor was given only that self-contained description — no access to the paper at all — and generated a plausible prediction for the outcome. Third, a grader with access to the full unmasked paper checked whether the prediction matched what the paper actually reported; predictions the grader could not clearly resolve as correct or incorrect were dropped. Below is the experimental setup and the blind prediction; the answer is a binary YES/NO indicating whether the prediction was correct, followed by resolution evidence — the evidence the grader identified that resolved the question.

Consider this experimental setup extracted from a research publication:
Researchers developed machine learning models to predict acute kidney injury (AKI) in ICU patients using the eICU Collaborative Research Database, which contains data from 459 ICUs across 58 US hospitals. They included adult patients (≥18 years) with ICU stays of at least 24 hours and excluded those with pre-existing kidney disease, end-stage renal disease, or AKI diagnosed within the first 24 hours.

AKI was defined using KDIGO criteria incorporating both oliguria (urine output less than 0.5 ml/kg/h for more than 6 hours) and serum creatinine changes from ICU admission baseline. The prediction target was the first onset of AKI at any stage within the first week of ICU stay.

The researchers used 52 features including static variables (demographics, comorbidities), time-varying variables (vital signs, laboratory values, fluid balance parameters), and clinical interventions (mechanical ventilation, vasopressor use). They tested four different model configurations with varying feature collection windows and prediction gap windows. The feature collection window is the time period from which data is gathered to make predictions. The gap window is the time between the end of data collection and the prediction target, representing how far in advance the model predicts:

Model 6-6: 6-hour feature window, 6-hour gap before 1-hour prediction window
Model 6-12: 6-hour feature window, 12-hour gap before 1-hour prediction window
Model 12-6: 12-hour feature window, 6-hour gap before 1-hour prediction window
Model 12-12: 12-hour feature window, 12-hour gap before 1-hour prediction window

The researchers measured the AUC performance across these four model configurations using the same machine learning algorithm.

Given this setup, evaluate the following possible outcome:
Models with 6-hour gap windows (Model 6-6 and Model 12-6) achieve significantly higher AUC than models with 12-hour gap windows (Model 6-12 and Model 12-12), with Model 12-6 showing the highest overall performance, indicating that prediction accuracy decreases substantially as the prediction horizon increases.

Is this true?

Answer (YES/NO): NO